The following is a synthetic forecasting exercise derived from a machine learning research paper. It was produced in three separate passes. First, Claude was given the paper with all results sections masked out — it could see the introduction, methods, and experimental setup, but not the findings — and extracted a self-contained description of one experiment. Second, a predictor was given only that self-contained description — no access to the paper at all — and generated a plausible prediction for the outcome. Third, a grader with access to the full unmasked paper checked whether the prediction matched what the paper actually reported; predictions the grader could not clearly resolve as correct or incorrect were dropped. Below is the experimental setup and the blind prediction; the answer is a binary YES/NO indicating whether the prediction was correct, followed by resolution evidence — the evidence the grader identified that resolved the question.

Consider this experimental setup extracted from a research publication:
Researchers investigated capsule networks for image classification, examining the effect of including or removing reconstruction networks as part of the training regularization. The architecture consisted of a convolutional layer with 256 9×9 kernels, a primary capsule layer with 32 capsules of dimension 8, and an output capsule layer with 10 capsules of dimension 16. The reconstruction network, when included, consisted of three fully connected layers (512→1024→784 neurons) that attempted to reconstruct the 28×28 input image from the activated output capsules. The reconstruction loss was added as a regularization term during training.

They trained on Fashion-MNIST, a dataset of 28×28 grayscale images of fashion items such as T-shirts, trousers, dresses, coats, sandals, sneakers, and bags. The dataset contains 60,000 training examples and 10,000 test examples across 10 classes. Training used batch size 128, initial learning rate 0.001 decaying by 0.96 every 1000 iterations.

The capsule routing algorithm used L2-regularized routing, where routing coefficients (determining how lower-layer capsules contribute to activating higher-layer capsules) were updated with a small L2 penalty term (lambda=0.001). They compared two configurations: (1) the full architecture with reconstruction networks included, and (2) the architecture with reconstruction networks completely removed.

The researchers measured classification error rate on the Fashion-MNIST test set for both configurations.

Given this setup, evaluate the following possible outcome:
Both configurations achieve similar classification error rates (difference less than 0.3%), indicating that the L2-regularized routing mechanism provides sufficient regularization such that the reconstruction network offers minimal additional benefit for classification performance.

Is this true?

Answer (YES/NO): NO